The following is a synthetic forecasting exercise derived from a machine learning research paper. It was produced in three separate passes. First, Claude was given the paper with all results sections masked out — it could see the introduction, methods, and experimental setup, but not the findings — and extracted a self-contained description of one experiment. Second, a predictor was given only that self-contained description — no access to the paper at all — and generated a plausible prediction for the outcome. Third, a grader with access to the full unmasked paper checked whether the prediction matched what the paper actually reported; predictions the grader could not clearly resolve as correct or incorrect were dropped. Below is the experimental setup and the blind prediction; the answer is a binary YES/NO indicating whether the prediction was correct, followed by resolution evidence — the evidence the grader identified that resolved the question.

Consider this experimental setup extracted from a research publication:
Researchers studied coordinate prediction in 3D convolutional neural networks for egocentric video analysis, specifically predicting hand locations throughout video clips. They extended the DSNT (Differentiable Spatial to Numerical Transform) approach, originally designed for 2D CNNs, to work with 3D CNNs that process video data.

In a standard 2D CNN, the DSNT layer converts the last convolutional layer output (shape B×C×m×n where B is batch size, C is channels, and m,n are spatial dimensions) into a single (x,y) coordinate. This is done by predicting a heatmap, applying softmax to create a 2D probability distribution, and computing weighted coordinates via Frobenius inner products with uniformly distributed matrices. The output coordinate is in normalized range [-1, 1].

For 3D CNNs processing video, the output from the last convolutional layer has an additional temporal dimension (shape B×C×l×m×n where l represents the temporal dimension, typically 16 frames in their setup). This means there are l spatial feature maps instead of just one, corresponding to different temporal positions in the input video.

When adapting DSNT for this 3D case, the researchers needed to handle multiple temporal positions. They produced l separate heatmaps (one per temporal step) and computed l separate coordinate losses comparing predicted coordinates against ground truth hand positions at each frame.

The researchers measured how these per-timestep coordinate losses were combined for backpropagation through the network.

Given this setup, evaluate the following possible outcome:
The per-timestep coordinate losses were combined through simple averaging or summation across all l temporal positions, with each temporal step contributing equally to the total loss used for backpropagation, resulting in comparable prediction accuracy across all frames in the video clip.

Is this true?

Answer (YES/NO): NO